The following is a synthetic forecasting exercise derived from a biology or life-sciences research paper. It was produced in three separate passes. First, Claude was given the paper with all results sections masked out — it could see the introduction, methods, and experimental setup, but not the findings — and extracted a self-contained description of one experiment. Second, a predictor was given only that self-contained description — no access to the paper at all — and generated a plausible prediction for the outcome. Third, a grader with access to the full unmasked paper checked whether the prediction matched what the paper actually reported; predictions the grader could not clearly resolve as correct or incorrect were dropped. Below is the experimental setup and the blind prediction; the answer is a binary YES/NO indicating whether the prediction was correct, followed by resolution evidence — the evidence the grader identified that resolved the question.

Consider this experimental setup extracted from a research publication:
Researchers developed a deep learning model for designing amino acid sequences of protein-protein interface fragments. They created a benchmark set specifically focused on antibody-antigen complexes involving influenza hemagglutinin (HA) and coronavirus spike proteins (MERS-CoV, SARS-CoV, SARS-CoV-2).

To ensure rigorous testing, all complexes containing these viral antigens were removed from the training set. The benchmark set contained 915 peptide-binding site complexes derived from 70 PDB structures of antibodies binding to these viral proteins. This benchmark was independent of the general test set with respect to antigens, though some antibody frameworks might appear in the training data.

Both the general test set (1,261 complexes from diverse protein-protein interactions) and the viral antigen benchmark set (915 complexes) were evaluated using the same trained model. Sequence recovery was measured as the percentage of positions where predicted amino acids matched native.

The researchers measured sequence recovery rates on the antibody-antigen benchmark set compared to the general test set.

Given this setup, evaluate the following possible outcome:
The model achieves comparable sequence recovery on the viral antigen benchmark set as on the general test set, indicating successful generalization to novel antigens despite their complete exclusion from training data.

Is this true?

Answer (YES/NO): NO